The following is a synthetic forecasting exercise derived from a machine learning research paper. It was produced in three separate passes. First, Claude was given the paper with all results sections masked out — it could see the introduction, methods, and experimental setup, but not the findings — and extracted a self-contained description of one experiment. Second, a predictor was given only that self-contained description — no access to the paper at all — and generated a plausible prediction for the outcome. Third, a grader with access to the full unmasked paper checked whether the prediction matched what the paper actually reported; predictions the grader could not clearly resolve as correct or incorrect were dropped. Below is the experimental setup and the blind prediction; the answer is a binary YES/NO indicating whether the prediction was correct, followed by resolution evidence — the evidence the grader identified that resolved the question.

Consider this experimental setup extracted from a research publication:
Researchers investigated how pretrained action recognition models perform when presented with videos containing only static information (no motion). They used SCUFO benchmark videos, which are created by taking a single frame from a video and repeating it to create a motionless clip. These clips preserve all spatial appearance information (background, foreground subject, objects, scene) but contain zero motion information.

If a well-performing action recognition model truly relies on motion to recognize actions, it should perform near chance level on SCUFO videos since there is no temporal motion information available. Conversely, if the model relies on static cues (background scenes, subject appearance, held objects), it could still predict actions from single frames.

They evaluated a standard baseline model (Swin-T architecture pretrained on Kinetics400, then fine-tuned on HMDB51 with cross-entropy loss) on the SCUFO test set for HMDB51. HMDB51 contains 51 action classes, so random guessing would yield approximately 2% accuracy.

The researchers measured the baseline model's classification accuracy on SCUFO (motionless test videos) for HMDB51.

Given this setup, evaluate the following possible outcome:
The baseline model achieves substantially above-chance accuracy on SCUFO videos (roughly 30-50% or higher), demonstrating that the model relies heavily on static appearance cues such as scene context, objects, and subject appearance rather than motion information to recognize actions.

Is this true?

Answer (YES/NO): YES